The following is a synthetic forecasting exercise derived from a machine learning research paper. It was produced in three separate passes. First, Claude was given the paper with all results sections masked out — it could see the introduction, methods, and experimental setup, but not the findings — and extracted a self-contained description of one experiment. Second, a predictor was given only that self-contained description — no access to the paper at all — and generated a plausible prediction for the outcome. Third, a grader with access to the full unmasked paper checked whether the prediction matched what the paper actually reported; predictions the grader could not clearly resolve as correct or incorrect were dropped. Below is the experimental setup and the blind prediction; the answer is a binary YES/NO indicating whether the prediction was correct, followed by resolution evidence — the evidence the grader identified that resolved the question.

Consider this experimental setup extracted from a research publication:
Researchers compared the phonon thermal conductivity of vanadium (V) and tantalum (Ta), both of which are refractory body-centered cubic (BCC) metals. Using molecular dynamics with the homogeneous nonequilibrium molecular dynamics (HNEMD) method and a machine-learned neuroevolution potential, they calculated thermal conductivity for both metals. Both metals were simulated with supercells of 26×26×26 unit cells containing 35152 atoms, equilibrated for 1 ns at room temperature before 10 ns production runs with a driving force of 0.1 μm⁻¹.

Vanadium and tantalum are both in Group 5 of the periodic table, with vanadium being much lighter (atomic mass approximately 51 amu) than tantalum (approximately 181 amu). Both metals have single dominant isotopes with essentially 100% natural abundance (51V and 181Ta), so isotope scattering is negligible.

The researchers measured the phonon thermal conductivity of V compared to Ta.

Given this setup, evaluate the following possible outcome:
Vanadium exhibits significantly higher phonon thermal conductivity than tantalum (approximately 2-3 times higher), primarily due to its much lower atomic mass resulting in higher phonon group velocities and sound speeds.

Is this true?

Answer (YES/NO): NO